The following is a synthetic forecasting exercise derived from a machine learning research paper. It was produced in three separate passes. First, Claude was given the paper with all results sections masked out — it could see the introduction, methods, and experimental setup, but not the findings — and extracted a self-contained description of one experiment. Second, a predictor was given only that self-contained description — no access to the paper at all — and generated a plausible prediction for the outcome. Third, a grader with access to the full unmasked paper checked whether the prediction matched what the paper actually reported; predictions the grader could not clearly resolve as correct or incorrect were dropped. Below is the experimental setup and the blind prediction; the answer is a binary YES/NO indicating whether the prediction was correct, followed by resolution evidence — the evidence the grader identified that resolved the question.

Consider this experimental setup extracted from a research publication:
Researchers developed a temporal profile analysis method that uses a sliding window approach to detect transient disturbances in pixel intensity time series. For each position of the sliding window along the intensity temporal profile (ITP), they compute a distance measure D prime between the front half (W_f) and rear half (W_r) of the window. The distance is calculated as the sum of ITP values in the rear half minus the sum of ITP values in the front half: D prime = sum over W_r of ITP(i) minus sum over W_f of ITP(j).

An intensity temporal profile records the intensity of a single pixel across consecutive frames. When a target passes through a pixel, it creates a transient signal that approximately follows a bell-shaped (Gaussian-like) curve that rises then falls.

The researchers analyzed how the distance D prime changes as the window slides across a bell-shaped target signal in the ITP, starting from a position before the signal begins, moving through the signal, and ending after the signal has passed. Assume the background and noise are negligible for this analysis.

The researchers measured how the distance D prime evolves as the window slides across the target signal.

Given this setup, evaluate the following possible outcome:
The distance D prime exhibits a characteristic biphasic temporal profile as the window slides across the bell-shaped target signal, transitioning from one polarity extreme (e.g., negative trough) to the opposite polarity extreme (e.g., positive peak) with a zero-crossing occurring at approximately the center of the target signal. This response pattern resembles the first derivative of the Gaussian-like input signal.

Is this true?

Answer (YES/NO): YES